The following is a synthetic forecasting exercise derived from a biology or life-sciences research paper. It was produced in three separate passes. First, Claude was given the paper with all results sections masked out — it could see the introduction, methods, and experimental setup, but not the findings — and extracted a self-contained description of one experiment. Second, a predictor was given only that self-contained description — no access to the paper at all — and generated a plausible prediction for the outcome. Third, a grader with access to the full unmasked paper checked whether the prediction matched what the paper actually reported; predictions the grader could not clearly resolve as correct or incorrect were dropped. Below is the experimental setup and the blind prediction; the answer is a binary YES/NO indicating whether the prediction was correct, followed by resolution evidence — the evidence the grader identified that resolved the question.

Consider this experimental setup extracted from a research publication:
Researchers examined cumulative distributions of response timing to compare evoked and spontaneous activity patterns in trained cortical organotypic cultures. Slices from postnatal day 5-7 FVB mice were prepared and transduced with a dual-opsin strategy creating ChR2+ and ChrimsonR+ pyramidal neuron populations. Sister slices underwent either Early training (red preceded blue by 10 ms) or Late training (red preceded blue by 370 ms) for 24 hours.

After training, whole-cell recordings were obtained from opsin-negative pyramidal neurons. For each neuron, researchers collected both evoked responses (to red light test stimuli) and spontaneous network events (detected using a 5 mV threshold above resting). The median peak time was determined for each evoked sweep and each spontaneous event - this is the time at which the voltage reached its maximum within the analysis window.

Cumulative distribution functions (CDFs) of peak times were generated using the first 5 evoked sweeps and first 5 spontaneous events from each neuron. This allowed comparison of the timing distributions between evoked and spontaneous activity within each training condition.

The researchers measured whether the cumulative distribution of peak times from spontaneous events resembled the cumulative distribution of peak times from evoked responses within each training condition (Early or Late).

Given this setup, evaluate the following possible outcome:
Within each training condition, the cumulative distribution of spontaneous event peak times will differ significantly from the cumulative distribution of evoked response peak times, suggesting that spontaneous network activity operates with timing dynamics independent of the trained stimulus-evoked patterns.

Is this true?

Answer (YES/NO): NO